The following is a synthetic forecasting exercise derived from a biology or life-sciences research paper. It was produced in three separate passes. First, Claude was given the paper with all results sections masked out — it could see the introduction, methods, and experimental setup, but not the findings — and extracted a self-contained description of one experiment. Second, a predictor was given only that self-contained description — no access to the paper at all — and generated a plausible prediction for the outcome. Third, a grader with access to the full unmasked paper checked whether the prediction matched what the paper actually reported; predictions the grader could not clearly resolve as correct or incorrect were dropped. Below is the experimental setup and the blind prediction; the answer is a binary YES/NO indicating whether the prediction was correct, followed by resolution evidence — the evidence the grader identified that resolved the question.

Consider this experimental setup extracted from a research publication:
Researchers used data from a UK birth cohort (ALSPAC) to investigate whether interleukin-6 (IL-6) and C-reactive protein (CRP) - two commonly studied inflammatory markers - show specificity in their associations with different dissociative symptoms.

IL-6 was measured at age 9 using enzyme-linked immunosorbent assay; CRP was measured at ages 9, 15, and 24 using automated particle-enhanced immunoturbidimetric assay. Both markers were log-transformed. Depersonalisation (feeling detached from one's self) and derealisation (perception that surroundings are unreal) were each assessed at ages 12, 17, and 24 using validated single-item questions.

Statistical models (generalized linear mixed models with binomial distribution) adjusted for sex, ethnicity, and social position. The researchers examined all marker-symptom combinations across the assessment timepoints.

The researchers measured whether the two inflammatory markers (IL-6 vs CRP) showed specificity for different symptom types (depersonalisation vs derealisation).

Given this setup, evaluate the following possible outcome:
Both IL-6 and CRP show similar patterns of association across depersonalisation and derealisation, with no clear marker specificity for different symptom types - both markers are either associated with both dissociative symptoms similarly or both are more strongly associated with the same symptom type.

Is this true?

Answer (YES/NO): NO